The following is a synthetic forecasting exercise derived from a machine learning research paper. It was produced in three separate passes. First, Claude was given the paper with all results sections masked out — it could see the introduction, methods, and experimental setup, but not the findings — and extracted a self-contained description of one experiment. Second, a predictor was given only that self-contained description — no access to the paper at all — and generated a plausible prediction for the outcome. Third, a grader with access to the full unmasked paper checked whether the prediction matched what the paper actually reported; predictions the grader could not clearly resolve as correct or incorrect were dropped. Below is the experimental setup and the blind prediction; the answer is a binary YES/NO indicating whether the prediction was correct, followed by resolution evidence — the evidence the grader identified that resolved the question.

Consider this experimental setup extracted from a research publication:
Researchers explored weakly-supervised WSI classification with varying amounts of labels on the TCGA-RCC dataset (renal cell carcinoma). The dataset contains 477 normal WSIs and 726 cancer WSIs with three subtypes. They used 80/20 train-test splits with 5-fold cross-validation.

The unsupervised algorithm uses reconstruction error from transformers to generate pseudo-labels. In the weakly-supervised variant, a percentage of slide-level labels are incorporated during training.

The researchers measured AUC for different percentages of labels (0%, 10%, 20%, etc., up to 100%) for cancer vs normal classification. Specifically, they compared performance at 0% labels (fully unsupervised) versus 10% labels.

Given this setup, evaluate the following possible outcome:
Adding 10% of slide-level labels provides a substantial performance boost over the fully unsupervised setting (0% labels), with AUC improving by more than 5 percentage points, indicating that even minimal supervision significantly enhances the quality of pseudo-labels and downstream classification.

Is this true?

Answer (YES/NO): NO